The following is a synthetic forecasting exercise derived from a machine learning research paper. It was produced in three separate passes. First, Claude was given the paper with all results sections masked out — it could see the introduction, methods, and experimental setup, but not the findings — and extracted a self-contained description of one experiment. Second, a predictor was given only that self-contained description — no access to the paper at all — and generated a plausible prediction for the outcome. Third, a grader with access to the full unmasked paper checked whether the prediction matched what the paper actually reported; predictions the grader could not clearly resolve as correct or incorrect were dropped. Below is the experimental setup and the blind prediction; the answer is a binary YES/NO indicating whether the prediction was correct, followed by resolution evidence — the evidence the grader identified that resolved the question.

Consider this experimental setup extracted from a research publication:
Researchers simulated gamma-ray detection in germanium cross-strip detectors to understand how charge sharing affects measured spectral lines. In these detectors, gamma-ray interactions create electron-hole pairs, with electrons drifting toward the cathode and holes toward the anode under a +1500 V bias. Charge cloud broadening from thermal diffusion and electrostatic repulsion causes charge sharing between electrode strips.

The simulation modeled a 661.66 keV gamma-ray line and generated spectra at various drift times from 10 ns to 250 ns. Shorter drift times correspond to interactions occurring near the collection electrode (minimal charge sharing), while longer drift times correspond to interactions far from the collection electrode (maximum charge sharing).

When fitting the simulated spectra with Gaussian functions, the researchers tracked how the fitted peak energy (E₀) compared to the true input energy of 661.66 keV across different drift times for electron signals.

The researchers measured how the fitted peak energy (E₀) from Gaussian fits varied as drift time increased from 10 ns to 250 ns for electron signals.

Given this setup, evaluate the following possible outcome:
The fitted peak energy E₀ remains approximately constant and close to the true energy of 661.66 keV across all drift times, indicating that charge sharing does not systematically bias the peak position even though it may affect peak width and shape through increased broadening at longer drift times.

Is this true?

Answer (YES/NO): NO